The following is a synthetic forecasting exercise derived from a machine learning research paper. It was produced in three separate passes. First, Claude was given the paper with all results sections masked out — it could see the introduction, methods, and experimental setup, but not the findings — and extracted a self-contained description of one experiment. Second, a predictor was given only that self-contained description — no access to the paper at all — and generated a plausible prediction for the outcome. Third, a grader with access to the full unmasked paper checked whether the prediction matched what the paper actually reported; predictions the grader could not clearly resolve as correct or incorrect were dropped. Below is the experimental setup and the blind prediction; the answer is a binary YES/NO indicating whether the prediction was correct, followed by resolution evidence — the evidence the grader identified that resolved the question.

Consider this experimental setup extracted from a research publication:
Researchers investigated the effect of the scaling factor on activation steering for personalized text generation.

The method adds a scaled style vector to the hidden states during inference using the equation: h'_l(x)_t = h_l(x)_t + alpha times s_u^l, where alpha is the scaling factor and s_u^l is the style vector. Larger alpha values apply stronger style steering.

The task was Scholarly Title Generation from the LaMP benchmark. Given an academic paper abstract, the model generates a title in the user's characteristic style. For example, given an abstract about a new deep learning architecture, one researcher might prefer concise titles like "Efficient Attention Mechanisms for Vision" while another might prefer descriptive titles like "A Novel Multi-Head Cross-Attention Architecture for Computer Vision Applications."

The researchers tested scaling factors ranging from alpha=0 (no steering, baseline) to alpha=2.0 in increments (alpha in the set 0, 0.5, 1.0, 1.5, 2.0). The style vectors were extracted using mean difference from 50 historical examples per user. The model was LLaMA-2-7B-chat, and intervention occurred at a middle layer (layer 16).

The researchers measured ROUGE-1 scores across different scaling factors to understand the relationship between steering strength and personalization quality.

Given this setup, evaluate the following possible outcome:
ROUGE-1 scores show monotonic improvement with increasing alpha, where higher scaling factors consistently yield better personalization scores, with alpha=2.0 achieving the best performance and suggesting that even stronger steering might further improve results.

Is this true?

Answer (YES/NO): NO